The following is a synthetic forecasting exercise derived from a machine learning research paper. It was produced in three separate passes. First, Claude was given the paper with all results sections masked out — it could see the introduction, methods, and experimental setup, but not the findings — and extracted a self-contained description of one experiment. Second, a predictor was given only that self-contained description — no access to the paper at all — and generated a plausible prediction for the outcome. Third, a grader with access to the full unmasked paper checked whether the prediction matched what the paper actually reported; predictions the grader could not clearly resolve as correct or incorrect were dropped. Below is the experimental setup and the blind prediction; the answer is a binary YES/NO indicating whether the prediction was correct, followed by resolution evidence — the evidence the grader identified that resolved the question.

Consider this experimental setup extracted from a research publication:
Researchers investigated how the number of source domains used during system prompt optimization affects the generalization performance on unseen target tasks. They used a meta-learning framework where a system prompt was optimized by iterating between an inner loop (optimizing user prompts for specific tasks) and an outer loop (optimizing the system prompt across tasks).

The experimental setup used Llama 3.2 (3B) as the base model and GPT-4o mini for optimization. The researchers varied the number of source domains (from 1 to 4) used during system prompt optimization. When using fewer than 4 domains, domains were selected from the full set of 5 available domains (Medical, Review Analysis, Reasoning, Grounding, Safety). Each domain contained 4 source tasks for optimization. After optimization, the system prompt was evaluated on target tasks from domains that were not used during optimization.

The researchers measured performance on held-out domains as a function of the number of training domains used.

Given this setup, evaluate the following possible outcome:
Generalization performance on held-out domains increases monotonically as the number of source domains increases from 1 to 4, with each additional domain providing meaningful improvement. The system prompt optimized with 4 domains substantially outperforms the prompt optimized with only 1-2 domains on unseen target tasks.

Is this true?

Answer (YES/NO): NO